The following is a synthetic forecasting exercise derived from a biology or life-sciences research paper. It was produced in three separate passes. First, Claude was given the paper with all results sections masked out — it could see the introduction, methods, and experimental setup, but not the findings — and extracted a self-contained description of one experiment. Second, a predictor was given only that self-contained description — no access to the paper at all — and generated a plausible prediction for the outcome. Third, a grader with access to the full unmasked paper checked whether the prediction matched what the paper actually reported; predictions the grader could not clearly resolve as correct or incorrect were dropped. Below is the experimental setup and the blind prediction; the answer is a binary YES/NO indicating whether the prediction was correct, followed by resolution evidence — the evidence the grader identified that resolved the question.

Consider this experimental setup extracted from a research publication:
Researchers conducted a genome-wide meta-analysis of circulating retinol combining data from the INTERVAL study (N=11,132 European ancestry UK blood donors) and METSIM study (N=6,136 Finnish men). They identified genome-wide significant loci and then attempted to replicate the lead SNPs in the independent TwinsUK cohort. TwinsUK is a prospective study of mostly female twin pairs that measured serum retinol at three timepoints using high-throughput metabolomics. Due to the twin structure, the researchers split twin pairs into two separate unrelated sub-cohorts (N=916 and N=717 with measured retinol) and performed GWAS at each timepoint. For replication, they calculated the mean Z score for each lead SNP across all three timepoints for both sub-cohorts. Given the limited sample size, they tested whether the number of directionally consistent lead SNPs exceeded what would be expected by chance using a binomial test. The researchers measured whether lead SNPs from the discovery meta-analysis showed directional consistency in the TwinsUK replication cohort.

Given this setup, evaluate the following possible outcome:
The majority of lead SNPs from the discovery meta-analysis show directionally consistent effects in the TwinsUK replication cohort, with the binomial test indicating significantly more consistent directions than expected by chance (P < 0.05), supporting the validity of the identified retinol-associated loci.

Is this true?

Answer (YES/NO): YES